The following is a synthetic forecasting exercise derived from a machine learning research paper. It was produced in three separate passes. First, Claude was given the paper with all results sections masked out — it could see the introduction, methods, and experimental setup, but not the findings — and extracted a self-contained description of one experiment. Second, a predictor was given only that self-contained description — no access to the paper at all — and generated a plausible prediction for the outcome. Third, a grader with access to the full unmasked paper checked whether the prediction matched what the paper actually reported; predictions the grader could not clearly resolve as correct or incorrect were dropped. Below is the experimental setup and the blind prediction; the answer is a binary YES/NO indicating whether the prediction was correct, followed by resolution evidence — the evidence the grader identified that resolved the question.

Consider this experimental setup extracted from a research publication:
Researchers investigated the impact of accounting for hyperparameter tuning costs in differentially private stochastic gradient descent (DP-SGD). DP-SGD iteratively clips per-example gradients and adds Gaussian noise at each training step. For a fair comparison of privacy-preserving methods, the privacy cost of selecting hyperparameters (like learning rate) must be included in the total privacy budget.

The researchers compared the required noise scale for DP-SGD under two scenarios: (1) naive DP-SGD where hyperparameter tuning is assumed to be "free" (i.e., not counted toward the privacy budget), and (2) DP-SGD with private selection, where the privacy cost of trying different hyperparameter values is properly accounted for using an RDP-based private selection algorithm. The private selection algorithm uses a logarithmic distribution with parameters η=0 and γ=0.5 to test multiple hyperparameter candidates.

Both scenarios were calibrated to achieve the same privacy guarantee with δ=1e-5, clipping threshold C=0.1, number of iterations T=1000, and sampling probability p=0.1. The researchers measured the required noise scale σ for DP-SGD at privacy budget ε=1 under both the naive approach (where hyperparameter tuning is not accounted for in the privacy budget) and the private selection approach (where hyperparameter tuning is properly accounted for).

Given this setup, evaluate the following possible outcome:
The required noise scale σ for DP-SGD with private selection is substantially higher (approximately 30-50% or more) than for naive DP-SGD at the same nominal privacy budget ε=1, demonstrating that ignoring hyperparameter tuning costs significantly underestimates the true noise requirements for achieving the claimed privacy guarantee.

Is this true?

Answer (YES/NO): NO